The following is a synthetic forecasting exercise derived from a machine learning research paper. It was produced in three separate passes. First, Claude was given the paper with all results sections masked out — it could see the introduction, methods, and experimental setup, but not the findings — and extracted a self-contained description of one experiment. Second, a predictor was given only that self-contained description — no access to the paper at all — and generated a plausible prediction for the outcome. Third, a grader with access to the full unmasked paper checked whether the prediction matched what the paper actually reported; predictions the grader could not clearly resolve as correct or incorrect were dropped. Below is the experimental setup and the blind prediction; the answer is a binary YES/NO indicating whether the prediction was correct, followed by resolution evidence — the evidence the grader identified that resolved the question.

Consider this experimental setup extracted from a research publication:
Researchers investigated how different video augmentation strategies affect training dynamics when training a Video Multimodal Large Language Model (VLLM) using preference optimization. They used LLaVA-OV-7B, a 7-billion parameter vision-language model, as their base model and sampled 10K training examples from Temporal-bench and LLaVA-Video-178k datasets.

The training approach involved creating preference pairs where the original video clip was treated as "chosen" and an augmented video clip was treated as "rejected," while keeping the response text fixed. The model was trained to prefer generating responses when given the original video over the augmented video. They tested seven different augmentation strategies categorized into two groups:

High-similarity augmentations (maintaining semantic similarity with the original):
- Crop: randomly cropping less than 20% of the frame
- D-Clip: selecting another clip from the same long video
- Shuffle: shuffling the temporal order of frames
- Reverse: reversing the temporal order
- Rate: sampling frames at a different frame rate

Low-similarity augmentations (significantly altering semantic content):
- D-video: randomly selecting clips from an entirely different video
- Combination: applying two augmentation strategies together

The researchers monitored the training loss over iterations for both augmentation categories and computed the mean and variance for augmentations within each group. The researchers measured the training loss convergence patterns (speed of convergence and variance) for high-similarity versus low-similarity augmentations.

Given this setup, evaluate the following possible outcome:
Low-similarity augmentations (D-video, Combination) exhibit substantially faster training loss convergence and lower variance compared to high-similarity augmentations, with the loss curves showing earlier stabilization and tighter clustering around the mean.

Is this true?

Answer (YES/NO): YES